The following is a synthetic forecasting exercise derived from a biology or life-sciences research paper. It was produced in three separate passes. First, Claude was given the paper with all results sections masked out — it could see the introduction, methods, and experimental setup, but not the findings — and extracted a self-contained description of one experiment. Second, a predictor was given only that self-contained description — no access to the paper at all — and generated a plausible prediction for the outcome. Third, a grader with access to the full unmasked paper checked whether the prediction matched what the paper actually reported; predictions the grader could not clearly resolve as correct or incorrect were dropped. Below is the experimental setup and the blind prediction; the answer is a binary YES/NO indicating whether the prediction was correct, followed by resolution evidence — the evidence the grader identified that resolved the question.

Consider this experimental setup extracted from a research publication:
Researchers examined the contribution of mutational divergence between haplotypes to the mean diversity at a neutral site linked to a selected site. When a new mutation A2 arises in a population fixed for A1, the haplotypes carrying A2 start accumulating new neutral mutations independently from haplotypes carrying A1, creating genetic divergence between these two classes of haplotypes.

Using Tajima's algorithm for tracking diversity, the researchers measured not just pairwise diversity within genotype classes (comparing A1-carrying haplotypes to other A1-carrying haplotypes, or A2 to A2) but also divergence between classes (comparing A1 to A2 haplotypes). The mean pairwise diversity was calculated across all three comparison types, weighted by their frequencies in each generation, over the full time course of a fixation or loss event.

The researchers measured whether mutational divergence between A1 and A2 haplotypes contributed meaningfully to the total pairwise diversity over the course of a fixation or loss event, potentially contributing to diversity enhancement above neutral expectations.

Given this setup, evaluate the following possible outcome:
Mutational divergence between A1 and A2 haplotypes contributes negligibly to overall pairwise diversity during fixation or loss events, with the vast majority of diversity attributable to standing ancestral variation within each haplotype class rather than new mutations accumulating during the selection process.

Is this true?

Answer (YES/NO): NO